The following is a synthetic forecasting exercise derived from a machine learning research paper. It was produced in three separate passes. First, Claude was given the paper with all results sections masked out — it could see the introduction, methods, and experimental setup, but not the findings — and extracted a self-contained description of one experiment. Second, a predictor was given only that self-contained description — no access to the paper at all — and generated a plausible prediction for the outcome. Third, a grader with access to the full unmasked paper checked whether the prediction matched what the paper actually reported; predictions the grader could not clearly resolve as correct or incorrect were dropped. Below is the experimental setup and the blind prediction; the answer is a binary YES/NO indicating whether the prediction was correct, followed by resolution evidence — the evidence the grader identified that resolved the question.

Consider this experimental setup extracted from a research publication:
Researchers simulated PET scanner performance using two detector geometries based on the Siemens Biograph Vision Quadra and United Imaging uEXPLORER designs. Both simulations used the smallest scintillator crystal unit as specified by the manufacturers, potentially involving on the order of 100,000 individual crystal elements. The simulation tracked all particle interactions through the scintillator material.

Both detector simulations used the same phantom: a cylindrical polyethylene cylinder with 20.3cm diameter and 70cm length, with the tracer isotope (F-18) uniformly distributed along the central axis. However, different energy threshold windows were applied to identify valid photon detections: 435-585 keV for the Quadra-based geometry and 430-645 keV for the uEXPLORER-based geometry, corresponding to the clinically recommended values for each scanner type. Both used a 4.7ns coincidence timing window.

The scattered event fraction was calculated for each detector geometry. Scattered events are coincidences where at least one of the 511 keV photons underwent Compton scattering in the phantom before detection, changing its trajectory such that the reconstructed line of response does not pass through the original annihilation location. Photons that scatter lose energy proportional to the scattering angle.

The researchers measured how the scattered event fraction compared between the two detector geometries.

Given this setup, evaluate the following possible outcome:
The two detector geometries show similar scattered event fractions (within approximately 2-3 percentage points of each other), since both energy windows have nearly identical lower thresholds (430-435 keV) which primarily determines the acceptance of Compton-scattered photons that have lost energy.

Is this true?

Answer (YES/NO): YES